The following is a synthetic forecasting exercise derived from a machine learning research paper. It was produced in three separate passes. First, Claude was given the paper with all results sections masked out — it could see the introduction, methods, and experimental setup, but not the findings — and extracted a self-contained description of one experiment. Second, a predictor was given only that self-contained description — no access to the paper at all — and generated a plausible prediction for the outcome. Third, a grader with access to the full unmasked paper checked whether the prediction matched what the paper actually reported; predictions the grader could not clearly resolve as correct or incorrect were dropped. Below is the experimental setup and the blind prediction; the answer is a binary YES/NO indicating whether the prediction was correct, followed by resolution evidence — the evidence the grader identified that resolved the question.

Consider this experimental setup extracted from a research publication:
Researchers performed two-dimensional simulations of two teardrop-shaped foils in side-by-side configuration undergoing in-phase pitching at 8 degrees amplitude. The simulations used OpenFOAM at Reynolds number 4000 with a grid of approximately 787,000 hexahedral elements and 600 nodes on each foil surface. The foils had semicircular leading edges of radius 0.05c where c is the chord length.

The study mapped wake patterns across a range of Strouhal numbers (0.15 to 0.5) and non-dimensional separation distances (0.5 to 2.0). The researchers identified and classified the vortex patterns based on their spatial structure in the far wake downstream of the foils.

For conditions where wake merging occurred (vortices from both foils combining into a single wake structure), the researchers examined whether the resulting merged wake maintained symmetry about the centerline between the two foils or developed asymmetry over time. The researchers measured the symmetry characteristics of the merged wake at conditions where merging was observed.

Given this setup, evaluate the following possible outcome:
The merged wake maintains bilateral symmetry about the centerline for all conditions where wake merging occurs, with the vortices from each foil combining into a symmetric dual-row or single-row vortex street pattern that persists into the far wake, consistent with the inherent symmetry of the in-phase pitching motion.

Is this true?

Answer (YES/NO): YES